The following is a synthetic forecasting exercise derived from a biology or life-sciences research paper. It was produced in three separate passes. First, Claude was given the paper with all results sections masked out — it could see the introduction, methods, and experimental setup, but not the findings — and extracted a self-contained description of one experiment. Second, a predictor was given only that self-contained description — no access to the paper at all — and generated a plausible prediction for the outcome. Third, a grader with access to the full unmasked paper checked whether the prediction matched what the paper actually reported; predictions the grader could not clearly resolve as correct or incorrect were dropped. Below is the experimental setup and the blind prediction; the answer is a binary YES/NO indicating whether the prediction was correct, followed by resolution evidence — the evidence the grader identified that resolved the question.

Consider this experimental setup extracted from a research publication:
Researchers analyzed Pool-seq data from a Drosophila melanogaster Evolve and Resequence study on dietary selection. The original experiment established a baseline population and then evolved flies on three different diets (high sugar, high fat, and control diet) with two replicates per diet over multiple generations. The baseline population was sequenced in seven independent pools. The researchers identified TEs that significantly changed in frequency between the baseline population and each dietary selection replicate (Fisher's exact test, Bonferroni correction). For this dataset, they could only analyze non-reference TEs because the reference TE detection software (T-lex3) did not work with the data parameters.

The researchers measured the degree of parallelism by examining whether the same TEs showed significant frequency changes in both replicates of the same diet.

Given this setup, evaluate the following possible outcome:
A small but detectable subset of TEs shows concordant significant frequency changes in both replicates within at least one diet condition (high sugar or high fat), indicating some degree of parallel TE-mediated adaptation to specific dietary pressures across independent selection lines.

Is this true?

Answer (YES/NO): NO